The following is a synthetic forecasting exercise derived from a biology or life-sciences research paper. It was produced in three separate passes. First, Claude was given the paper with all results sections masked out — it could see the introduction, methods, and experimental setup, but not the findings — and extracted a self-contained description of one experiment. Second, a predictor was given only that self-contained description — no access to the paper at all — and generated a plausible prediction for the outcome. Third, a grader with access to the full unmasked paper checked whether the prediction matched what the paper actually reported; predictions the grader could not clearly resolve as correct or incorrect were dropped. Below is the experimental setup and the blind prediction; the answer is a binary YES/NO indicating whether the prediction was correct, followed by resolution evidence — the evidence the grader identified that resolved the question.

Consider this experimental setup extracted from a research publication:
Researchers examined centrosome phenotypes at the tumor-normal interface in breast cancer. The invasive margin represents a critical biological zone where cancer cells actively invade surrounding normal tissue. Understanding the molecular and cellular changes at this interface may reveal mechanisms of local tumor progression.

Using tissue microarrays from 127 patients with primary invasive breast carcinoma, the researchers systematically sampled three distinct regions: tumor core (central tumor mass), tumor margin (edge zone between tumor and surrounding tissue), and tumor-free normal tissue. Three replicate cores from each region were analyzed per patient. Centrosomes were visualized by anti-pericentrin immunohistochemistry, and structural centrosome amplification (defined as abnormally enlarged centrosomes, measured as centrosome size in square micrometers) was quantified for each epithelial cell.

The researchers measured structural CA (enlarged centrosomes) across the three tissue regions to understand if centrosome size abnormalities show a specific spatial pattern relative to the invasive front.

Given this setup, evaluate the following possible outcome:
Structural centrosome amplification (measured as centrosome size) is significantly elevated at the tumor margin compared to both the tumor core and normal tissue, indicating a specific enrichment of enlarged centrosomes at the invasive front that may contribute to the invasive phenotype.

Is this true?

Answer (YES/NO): YES